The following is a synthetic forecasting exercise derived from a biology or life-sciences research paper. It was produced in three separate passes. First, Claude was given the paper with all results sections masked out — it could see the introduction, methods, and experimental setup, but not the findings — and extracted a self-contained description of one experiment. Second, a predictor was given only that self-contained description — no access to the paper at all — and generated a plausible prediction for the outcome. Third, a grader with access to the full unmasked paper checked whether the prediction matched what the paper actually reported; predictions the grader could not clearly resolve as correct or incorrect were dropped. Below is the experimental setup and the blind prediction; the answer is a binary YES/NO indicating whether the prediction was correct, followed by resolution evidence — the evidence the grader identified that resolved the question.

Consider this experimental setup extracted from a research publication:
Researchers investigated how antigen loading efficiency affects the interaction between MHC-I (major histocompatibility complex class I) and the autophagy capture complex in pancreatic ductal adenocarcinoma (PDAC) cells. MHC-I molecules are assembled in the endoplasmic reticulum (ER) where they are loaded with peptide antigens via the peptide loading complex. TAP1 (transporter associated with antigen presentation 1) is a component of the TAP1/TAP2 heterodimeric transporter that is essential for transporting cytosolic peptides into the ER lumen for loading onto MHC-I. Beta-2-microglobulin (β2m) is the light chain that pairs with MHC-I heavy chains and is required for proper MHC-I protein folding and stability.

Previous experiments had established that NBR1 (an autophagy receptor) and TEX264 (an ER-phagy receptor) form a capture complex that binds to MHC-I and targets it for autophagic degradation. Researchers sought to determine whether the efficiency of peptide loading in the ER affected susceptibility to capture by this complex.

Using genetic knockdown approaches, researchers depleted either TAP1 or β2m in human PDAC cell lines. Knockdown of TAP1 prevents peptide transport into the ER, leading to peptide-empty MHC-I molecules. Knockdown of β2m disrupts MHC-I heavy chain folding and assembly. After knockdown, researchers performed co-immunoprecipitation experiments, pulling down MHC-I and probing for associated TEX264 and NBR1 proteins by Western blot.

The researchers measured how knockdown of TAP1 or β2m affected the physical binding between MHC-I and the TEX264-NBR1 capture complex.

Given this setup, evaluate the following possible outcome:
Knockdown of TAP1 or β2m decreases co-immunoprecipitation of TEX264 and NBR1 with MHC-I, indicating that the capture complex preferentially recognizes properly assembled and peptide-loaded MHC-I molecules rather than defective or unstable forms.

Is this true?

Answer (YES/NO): NO